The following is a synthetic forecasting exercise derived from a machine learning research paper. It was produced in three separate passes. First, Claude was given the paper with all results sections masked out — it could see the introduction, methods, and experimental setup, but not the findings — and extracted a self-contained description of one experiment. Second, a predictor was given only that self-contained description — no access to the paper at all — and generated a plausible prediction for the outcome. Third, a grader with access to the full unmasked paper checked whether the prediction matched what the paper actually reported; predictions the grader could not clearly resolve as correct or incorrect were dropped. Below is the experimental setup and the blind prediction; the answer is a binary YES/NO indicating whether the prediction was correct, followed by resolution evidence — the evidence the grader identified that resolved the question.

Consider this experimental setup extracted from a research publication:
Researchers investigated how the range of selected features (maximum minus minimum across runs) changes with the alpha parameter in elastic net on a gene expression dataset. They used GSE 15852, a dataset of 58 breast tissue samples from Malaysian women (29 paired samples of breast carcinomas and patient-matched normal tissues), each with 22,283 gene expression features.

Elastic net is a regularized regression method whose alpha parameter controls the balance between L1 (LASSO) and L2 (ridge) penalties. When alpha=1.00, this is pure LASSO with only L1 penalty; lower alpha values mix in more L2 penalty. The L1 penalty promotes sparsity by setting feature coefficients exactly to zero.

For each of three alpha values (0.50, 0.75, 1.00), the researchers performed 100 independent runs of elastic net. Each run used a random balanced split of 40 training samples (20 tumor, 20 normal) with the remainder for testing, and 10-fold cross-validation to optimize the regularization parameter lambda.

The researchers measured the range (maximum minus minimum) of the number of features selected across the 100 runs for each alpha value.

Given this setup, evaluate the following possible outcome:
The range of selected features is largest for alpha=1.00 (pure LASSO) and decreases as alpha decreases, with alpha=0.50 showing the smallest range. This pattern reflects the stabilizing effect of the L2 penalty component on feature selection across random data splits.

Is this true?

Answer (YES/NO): YES